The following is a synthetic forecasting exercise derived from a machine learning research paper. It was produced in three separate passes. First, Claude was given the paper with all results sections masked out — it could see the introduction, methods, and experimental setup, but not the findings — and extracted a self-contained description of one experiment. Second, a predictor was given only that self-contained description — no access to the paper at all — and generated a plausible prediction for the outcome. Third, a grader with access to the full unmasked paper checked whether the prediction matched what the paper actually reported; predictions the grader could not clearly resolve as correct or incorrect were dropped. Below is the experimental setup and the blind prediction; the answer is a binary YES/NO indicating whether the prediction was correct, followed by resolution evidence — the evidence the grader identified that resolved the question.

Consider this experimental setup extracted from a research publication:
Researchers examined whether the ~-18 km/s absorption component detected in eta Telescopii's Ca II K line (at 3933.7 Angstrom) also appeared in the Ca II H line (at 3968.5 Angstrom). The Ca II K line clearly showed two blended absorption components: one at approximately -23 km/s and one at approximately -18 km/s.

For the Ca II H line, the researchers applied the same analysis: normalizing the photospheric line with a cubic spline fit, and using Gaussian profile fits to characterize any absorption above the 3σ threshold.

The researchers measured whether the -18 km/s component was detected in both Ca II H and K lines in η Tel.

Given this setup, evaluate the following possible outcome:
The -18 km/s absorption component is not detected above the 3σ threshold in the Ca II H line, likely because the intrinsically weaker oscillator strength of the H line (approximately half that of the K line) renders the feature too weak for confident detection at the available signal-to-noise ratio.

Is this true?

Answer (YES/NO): NO